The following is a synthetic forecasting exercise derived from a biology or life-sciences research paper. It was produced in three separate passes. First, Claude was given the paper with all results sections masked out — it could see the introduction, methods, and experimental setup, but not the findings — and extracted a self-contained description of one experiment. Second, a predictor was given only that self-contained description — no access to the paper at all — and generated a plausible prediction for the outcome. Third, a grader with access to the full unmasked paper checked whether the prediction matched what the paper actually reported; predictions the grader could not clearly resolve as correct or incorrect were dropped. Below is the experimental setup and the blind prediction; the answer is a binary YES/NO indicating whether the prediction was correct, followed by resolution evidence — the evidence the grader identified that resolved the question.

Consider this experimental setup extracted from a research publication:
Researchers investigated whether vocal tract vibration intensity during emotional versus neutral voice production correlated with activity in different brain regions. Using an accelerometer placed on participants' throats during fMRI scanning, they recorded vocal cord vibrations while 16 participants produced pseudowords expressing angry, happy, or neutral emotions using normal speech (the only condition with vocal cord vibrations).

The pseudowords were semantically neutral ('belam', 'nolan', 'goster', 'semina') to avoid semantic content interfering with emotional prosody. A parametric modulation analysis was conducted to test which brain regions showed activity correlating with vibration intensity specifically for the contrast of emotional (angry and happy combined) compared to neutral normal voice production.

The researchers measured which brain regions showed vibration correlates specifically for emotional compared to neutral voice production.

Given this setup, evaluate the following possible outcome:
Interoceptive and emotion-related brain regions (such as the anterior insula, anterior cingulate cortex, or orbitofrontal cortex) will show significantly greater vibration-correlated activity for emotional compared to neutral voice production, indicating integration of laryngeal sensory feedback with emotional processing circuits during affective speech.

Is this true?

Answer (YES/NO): YES